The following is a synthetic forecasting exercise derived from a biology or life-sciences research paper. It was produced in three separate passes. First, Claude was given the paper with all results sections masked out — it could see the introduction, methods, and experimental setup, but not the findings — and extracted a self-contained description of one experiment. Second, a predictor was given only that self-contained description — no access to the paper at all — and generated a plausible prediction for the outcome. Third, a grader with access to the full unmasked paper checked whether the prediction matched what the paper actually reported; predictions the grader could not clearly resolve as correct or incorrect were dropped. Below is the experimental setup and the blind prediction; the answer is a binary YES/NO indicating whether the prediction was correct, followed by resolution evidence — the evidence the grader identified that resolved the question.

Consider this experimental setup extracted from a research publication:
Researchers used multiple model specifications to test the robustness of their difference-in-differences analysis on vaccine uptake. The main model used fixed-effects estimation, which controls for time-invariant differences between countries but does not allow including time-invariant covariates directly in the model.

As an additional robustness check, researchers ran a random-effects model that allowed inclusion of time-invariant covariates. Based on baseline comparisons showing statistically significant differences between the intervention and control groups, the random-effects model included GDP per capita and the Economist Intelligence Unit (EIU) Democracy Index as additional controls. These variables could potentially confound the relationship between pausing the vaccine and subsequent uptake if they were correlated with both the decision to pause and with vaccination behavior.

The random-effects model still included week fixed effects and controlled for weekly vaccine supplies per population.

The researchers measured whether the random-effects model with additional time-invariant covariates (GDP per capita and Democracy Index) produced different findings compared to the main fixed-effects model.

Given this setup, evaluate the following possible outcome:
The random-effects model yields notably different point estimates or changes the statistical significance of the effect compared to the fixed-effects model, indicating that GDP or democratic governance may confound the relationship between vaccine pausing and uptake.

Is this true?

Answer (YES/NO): NO